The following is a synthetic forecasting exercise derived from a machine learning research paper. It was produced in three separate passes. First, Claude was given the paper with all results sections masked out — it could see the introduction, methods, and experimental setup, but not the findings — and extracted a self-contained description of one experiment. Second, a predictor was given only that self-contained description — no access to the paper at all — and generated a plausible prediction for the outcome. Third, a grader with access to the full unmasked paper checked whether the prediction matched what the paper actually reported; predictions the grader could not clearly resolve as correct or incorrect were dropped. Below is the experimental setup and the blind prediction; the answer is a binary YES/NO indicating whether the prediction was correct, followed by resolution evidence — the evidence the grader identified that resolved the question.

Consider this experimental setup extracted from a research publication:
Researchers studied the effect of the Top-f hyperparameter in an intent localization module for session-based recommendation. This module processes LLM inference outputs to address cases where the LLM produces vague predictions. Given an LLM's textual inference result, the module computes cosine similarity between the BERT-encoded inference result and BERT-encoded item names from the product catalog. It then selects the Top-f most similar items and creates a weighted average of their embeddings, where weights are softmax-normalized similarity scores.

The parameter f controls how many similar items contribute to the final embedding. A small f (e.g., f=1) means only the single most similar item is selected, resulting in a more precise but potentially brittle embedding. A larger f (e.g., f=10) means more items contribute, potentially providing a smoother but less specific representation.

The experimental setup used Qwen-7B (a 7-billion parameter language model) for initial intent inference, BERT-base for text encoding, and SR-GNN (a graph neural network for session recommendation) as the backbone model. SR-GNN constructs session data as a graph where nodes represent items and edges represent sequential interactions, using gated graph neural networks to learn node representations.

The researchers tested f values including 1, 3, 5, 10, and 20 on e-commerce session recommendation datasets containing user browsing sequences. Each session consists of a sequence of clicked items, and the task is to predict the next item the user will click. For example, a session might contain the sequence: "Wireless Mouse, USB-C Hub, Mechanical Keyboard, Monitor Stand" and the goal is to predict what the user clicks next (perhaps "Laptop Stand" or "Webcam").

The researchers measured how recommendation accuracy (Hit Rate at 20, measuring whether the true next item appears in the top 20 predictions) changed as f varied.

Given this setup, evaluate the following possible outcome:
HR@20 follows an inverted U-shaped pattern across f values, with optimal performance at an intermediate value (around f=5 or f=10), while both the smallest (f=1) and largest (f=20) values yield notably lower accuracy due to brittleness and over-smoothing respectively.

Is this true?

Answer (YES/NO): NO